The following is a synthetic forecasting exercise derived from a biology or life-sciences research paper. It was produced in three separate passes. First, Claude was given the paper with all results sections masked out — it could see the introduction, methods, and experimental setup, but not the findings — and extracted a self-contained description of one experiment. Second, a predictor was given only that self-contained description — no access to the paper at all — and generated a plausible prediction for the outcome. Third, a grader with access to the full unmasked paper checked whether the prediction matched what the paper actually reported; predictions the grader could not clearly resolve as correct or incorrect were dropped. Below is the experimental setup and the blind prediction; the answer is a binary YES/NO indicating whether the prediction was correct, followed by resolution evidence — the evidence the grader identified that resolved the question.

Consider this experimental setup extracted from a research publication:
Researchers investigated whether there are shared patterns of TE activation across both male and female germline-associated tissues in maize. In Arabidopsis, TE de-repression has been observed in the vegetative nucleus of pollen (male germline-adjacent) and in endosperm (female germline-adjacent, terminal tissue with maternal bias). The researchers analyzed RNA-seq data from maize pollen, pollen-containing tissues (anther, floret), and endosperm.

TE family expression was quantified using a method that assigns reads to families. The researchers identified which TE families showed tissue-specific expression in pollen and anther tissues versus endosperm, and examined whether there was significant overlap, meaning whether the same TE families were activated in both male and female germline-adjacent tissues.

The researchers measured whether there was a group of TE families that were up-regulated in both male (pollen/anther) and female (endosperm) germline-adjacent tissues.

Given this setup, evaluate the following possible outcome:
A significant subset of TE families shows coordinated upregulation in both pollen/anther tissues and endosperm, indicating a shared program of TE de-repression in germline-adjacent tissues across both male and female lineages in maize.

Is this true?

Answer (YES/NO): NO